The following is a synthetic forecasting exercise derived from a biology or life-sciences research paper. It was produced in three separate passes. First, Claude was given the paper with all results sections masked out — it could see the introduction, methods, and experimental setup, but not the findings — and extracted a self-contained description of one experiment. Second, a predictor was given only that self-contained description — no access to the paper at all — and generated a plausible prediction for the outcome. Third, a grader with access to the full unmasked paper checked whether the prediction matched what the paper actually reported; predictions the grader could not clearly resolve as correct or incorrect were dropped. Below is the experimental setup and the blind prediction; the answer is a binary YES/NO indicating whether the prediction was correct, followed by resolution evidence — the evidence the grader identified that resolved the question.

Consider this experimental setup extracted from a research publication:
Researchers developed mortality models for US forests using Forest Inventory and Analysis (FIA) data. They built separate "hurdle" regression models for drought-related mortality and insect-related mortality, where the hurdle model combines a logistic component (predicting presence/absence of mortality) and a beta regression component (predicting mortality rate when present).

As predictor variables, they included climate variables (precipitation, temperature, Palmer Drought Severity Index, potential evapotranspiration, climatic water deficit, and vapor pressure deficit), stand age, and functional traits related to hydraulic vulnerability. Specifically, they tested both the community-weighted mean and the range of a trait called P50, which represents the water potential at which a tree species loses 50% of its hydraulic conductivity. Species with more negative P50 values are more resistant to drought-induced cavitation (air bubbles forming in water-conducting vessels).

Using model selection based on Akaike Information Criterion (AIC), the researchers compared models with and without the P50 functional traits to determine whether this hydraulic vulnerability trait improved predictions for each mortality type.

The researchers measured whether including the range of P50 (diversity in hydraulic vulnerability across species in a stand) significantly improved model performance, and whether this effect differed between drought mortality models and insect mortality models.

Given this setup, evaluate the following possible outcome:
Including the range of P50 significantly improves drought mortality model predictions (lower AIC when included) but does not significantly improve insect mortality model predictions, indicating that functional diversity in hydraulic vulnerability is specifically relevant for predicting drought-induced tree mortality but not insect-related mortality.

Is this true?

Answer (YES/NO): YES